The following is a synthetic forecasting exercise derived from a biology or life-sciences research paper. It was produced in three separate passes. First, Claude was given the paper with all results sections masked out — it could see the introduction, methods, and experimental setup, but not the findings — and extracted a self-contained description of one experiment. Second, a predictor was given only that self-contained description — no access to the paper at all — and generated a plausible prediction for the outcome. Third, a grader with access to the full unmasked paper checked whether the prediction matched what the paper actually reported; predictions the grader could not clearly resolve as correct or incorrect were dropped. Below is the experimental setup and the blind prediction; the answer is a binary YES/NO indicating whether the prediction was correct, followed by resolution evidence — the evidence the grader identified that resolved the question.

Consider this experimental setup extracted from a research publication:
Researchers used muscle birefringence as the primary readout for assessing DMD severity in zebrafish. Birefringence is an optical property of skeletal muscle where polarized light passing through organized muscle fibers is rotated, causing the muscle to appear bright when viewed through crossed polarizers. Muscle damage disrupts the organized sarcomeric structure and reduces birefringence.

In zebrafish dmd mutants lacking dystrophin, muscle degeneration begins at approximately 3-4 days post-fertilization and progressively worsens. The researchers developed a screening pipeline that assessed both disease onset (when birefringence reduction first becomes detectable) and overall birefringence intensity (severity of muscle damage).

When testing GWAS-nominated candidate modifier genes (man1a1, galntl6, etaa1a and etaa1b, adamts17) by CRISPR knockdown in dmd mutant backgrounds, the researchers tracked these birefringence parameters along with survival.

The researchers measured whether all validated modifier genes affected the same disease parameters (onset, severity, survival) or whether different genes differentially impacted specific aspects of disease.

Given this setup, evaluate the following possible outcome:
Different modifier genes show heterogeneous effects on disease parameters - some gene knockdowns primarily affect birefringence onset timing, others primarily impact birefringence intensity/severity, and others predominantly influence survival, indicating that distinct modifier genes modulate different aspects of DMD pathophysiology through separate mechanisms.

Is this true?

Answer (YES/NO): YES